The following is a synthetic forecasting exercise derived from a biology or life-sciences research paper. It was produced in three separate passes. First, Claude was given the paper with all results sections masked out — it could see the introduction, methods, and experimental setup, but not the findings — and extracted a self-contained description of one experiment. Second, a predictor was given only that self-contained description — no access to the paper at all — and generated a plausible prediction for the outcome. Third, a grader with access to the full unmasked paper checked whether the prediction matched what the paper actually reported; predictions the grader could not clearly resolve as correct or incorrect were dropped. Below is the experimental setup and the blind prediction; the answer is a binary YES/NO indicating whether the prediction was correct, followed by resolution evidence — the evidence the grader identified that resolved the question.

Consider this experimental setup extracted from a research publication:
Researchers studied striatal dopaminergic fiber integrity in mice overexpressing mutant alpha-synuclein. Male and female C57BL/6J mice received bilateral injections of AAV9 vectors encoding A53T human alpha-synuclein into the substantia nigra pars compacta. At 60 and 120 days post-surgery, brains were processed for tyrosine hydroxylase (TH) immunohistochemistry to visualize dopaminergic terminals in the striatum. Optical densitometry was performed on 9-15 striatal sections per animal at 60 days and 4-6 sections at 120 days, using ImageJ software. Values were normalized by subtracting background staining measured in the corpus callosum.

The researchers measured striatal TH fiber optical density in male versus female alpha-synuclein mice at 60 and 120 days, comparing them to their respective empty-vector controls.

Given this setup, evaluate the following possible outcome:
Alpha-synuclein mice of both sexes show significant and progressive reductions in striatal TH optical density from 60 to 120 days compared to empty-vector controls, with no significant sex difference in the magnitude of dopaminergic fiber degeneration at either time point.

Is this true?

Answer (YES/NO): NO